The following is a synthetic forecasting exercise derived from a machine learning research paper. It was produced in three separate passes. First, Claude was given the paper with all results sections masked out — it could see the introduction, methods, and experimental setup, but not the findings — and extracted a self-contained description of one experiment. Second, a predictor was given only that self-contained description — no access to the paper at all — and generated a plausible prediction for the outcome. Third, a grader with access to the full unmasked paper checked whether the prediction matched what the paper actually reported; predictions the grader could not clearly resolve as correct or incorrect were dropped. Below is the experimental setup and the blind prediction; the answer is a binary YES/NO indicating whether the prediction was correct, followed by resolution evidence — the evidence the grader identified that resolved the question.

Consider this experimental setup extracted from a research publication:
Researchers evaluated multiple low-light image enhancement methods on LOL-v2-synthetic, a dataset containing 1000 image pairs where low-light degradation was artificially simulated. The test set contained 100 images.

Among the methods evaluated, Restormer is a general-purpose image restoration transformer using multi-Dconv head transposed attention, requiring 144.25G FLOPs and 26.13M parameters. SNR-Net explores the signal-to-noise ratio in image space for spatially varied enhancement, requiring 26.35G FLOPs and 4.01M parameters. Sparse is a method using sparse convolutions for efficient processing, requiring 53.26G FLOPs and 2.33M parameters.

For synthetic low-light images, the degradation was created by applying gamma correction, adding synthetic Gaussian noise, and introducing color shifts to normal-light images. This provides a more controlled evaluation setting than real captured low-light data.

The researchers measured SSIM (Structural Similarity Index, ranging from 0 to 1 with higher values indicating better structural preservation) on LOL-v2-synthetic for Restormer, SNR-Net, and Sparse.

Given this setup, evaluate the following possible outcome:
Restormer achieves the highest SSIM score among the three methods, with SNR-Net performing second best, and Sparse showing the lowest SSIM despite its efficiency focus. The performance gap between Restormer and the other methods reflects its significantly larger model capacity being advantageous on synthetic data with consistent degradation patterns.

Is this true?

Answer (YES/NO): NO